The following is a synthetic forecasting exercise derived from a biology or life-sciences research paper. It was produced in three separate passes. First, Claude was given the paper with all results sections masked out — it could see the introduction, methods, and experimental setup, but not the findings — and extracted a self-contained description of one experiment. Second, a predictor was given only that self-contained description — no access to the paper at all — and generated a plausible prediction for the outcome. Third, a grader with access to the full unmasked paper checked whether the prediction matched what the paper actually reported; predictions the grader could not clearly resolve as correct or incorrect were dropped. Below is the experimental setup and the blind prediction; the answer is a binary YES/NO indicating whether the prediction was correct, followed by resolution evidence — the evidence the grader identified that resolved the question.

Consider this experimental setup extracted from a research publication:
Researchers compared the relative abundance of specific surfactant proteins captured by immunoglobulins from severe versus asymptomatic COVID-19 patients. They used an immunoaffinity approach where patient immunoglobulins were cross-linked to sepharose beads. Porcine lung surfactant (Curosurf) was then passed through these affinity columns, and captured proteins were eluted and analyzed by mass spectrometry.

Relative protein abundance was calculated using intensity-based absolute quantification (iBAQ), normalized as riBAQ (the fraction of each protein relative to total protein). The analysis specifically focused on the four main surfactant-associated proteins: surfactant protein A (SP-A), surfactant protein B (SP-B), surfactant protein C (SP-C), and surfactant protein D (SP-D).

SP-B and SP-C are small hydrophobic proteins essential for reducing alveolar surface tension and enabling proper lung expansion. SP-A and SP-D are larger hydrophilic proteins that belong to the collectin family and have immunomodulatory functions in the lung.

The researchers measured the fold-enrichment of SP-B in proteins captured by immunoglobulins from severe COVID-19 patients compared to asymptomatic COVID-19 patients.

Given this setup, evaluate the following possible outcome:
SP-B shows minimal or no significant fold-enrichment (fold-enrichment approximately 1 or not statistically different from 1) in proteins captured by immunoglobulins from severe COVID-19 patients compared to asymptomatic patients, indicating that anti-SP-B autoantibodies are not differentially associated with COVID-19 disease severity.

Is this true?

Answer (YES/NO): NO